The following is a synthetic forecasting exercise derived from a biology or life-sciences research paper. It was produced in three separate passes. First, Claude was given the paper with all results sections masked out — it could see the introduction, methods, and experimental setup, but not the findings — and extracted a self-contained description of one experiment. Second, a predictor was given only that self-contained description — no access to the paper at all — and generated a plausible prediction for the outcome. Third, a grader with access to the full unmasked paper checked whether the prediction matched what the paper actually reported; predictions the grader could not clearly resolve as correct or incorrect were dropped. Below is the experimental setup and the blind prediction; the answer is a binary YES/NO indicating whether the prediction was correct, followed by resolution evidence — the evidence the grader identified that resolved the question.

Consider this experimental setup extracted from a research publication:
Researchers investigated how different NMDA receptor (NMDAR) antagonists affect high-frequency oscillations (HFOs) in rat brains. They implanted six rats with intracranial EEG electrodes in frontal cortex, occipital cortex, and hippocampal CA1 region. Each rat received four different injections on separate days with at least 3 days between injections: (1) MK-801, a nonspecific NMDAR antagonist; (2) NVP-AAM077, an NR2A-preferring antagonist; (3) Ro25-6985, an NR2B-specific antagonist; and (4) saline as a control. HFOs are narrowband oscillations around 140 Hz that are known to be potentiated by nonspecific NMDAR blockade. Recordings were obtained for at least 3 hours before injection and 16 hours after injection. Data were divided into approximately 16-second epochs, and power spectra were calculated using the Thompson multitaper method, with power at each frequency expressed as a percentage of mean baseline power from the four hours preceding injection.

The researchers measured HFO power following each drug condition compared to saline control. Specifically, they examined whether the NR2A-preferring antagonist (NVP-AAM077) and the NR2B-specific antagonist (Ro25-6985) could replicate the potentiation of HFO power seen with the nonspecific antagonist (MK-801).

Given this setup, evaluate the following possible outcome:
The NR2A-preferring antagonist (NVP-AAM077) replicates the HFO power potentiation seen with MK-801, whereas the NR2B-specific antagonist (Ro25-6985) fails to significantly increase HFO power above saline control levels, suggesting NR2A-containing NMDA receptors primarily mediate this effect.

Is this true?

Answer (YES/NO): YES